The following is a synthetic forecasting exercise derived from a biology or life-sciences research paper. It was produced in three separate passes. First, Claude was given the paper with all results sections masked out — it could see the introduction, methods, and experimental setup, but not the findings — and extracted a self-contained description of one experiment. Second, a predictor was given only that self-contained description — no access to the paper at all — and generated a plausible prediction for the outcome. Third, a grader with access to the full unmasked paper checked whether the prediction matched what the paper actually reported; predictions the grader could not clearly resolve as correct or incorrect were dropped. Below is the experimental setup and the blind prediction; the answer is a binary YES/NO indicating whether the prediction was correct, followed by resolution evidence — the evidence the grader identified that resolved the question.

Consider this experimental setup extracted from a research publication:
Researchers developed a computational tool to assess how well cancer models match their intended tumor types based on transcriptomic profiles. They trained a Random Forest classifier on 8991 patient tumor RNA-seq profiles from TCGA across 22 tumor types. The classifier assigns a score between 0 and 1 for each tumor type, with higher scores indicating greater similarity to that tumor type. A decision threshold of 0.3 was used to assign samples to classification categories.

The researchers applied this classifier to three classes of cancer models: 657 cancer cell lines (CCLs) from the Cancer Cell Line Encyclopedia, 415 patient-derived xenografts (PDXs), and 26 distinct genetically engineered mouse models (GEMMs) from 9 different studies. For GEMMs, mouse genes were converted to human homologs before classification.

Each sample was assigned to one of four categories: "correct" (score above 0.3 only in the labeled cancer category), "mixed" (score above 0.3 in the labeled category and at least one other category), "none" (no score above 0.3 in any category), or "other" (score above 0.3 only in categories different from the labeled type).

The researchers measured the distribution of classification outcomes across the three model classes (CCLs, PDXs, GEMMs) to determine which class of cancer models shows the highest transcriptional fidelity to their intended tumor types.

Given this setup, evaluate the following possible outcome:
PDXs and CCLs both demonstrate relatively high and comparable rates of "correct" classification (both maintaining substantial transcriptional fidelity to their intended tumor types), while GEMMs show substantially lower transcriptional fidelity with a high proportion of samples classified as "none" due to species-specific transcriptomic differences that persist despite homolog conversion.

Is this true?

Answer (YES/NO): NO